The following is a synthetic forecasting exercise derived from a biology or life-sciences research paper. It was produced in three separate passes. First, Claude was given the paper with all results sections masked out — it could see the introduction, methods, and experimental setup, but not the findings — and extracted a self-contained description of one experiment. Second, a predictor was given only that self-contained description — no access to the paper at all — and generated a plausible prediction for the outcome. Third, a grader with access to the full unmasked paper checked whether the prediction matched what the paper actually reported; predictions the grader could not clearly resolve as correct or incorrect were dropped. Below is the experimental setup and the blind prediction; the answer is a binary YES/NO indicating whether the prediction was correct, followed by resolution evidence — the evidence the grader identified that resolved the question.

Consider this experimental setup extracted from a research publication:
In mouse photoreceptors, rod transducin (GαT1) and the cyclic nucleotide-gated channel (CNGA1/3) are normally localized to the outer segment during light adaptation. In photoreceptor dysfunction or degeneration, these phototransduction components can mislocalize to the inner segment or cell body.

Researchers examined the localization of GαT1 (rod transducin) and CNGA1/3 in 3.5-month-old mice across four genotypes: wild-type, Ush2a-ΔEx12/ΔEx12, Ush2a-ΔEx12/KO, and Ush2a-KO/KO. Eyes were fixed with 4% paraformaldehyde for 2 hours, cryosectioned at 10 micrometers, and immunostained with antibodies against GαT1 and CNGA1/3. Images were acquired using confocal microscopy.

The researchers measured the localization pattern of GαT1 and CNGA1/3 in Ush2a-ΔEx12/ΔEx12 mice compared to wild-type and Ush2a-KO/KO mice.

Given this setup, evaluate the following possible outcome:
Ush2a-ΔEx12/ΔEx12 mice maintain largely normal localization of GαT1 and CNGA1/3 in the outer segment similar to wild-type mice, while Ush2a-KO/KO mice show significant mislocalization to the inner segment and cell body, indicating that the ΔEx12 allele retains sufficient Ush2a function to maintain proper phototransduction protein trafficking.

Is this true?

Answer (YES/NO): NO